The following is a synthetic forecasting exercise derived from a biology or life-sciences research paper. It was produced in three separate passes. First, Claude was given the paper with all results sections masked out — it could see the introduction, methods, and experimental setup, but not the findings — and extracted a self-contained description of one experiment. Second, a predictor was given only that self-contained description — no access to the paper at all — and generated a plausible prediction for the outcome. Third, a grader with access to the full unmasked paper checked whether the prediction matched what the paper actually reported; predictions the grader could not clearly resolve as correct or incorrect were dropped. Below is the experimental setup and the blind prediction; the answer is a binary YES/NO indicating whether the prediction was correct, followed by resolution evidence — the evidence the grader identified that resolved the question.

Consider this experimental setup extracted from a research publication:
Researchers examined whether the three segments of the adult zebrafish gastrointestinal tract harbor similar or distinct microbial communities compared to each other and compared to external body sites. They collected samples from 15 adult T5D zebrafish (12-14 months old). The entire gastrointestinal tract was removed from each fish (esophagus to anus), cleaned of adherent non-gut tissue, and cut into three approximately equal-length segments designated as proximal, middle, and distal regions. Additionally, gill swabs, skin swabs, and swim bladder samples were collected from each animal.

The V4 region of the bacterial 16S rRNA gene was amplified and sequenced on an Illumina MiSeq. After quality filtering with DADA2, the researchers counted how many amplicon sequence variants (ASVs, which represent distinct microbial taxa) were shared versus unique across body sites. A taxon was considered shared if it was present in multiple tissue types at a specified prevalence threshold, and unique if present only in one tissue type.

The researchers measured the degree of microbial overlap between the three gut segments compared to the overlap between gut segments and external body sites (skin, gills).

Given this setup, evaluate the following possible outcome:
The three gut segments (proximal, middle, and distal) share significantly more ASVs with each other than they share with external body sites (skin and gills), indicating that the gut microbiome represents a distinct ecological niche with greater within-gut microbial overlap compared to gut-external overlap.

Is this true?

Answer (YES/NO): YES